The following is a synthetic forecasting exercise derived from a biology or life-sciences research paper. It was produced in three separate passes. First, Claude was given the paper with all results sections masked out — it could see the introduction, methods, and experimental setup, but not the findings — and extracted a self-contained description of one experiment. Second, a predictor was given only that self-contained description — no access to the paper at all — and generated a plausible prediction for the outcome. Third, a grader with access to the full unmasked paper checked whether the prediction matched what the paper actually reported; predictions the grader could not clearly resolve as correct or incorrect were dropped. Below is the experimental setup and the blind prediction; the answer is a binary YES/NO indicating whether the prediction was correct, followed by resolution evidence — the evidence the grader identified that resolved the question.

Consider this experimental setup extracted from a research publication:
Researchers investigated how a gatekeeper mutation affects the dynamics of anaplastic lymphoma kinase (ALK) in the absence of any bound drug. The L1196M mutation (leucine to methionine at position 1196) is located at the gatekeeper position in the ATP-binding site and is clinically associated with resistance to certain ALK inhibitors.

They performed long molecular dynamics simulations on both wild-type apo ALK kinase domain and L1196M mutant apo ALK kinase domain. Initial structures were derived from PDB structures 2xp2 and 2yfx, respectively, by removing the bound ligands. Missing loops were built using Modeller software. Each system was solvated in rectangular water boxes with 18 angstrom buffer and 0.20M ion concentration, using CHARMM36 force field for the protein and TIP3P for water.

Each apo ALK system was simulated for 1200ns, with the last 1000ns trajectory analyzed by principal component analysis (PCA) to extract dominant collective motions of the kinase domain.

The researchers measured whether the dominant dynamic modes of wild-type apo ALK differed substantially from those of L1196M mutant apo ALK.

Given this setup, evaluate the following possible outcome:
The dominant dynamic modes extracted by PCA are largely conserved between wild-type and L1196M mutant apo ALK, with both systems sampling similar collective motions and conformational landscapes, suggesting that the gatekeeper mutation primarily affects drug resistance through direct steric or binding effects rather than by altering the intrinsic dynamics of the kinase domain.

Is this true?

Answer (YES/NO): NO